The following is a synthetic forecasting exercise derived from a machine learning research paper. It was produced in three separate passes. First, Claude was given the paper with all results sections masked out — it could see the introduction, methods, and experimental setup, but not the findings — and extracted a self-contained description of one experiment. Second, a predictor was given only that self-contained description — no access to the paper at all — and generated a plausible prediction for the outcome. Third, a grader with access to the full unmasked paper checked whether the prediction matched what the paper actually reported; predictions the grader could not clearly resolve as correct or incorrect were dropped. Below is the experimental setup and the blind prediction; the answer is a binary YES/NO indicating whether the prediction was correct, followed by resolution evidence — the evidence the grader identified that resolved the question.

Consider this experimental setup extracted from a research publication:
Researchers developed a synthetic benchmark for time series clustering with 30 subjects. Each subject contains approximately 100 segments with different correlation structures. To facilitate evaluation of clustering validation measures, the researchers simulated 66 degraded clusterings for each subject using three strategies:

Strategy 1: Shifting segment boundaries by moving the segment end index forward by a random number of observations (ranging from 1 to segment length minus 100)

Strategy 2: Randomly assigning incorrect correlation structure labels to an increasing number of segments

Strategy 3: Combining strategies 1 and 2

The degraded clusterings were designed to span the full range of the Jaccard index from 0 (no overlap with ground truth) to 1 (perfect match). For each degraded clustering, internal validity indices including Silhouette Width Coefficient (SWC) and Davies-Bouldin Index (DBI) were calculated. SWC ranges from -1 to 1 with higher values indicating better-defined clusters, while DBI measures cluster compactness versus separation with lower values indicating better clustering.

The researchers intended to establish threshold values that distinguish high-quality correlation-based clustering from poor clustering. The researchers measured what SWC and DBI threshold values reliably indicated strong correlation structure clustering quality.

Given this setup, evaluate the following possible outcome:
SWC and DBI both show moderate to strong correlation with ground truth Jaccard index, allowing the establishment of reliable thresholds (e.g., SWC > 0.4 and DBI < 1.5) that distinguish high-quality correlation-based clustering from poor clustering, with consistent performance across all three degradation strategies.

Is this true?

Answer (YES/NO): NO